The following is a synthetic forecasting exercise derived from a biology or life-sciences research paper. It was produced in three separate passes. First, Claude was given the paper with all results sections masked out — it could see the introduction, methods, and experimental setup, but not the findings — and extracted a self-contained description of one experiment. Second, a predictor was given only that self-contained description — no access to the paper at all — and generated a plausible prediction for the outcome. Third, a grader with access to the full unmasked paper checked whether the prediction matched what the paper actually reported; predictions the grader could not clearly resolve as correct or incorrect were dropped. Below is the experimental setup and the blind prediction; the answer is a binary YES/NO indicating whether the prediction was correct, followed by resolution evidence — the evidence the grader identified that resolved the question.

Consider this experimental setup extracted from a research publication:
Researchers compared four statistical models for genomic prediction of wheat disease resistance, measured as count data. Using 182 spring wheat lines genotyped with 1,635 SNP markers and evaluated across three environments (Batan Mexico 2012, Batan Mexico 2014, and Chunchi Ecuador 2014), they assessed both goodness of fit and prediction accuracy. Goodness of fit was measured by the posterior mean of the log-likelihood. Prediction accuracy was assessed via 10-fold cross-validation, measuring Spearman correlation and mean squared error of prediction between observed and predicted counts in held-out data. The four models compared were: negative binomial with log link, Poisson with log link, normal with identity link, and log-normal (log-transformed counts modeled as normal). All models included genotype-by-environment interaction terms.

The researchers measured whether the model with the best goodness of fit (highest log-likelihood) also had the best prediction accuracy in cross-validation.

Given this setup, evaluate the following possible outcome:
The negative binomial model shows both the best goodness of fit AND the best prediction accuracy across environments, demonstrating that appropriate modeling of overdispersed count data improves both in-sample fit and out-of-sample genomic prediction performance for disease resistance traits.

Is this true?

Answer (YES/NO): NO